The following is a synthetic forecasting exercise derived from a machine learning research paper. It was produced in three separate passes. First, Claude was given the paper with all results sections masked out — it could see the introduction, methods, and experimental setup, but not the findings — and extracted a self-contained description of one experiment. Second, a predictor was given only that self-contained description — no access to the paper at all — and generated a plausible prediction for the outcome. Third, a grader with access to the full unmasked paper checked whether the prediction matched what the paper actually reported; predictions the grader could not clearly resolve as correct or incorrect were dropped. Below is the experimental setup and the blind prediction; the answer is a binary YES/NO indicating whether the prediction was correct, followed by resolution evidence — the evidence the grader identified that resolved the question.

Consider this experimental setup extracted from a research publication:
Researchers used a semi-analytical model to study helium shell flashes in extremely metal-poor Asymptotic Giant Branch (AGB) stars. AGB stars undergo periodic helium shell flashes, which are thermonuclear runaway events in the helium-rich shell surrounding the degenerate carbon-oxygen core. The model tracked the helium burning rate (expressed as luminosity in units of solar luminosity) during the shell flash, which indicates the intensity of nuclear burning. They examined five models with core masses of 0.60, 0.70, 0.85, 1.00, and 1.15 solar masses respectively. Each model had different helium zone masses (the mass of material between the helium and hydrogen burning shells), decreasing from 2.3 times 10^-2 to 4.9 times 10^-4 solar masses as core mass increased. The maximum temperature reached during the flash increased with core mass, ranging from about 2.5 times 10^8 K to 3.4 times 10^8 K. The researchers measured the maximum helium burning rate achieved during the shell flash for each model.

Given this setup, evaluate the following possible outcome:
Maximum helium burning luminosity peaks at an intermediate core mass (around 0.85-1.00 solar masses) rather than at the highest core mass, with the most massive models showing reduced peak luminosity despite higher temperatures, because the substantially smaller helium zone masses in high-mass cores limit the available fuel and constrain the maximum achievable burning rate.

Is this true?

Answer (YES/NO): NO